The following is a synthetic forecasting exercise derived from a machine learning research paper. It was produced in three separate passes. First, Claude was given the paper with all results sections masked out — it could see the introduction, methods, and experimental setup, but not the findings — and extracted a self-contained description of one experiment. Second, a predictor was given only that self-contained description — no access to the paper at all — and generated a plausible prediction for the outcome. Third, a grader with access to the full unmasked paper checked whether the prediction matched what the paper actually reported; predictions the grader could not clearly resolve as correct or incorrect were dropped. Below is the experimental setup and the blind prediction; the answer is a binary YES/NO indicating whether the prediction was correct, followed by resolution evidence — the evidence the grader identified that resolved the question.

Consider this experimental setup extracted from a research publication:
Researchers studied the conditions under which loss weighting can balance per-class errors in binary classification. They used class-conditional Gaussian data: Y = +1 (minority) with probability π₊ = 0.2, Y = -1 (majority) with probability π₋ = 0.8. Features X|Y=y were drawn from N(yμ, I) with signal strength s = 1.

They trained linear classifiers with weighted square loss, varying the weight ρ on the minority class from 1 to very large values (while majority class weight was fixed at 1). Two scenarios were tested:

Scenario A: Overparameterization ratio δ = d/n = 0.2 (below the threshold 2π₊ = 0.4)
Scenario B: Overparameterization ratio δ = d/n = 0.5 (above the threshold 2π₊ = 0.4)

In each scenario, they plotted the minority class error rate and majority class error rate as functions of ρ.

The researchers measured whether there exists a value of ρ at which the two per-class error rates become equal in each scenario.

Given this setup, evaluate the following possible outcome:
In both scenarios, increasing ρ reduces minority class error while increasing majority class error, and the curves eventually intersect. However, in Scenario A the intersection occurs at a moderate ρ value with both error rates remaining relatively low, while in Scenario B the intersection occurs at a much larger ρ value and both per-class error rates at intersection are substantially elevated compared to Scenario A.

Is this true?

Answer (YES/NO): NO